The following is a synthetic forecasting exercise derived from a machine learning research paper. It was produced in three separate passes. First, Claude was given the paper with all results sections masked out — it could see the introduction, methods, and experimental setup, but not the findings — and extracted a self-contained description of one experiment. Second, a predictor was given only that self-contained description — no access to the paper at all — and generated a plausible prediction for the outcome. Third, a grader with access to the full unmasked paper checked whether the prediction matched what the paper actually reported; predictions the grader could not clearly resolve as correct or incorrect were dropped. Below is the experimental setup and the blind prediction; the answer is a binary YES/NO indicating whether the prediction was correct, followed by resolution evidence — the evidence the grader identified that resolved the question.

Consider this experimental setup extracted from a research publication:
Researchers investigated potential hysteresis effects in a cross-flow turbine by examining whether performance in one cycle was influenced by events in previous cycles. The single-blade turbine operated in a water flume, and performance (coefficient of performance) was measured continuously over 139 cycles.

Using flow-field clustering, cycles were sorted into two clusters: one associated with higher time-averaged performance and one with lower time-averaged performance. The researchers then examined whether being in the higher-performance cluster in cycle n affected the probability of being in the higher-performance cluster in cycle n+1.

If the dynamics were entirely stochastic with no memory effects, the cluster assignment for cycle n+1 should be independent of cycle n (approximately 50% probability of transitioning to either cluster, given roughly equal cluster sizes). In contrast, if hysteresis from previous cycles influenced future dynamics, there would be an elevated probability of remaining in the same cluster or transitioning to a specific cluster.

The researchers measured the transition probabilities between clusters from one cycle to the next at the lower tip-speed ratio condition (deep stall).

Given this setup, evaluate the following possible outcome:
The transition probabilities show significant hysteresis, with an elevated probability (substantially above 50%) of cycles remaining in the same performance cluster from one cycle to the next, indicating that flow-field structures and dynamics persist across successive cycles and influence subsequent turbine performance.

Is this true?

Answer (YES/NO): NO